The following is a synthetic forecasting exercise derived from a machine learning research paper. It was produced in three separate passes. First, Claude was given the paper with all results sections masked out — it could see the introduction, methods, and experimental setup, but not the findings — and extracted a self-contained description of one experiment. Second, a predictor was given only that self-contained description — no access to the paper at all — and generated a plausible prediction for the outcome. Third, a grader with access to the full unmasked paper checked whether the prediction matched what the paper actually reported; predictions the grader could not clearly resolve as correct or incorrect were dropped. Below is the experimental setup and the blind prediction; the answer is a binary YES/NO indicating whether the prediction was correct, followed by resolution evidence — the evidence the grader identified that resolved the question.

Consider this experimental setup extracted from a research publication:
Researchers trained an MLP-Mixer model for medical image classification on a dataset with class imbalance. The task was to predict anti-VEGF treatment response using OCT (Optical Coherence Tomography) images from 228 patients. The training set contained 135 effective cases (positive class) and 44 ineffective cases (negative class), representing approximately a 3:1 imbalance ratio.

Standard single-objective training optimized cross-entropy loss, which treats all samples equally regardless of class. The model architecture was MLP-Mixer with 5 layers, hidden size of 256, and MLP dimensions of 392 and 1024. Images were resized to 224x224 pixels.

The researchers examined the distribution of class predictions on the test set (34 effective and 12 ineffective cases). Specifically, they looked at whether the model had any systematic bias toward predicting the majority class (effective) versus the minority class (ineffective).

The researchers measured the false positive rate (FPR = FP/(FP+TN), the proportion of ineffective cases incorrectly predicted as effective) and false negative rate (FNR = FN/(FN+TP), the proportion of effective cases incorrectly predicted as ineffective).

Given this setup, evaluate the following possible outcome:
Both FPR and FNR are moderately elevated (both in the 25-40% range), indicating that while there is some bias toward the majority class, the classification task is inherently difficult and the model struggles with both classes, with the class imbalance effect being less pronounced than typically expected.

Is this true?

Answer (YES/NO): YES